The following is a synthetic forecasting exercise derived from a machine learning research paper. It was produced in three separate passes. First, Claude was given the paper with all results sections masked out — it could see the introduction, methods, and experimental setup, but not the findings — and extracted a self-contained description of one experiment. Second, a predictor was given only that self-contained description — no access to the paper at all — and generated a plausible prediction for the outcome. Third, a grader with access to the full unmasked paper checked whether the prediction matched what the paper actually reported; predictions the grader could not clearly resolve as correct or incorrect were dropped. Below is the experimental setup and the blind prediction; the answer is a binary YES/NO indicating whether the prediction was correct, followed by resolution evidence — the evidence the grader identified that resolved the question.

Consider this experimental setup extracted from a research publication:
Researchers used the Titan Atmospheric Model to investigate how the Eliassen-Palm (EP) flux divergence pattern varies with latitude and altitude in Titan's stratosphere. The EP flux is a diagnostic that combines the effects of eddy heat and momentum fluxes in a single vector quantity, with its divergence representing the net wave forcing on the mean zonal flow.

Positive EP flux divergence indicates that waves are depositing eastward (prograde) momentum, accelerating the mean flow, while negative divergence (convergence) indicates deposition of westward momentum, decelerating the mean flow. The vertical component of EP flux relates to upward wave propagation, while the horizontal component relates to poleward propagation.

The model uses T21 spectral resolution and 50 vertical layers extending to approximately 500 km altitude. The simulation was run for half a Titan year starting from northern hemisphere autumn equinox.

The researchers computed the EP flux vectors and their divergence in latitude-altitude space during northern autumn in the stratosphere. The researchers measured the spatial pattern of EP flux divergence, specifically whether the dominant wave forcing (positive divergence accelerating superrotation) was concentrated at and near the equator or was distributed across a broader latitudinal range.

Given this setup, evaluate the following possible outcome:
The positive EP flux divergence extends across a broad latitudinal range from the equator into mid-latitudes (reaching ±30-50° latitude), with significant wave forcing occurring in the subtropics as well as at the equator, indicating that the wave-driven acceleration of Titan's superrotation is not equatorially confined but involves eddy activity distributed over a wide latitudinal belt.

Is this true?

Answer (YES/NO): NO